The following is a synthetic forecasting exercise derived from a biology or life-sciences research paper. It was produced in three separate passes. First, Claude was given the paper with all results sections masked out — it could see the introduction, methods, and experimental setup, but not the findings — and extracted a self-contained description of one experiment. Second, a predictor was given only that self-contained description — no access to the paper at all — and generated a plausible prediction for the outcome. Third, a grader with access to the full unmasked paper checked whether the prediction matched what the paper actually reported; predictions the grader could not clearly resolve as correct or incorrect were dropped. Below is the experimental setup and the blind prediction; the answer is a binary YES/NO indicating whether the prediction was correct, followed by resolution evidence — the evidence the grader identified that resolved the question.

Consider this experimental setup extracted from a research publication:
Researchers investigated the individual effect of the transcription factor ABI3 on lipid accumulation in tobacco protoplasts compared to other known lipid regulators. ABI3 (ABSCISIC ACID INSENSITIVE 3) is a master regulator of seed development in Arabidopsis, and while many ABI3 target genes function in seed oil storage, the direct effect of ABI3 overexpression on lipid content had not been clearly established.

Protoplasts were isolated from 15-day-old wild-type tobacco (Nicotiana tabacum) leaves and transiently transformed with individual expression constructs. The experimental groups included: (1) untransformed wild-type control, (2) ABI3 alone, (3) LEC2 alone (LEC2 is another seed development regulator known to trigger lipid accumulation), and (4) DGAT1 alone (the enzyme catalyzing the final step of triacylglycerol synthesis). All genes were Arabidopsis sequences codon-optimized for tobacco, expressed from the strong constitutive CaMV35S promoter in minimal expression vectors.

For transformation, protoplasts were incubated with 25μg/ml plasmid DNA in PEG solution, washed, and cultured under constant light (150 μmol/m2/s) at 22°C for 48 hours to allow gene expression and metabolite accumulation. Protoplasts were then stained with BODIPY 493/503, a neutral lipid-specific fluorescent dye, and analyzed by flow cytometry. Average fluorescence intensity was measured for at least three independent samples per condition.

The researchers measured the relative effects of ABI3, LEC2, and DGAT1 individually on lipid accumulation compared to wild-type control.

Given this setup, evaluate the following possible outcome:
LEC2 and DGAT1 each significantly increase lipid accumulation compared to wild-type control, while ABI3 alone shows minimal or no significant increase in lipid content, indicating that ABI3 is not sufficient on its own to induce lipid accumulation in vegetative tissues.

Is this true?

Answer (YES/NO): NO